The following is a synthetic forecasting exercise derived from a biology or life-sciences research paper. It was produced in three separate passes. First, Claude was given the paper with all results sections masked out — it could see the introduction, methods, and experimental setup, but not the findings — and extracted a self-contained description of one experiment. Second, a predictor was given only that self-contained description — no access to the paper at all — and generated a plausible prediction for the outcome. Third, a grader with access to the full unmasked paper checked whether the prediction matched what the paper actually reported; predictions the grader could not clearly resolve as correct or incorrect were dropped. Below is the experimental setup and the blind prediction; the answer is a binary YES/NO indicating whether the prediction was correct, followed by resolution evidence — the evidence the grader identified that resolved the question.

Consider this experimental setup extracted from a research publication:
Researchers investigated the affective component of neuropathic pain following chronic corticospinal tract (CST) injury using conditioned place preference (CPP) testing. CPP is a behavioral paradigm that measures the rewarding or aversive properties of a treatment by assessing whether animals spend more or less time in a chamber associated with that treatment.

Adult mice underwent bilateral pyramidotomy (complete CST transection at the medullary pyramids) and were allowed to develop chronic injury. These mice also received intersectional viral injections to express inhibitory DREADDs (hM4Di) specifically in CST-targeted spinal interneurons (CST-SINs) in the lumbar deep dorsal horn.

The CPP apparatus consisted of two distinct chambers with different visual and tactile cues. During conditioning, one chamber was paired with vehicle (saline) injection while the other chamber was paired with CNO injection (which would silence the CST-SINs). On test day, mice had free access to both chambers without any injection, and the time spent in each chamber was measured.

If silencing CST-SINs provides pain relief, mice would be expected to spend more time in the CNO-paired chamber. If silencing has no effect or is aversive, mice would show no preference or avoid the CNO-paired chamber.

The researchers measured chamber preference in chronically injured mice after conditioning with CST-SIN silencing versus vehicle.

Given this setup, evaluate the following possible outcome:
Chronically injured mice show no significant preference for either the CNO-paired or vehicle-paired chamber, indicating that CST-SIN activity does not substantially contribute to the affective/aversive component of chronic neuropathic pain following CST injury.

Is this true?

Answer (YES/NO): NO